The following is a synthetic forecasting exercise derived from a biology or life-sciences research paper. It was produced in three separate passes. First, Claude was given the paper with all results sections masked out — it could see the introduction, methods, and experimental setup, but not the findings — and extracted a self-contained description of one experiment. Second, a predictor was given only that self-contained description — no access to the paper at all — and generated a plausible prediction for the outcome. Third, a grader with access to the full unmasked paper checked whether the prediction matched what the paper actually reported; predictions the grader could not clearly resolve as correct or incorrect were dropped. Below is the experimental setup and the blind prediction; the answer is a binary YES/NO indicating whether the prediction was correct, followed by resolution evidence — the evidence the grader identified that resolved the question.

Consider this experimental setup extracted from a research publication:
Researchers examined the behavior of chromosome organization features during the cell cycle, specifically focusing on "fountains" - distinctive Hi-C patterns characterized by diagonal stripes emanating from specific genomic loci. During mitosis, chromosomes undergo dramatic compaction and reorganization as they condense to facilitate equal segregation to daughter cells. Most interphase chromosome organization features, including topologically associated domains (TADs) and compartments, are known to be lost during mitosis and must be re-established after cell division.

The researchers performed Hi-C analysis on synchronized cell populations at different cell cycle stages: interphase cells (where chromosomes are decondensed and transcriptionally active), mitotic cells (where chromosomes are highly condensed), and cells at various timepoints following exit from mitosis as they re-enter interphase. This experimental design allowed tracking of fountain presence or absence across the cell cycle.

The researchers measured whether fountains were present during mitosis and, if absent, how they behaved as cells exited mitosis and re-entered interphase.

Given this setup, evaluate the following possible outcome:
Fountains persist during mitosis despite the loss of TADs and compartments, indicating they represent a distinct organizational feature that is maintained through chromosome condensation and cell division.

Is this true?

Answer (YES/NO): NO